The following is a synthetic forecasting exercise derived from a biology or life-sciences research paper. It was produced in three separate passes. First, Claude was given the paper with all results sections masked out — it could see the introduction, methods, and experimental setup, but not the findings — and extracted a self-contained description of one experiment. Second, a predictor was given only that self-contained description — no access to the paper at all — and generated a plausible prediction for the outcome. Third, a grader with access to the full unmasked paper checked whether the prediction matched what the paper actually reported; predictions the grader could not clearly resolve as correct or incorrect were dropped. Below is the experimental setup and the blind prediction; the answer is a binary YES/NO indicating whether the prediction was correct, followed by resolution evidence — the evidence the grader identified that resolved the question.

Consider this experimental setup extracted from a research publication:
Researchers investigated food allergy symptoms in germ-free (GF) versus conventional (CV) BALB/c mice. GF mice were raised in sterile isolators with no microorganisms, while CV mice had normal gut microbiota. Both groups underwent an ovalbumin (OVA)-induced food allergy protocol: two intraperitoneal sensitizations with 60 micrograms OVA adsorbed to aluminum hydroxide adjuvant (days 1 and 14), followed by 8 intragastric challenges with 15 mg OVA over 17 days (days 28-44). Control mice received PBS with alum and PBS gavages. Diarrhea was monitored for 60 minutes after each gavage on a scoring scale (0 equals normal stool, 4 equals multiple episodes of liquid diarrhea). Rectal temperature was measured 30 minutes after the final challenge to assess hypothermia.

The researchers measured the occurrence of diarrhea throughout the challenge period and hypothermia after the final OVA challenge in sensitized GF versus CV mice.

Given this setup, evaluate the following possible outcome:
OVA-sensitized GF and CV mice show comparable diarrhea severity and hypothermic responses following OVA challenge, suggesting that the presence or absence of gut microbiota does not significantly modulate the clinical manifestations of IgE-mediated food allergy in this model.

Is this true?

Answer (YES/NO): NO